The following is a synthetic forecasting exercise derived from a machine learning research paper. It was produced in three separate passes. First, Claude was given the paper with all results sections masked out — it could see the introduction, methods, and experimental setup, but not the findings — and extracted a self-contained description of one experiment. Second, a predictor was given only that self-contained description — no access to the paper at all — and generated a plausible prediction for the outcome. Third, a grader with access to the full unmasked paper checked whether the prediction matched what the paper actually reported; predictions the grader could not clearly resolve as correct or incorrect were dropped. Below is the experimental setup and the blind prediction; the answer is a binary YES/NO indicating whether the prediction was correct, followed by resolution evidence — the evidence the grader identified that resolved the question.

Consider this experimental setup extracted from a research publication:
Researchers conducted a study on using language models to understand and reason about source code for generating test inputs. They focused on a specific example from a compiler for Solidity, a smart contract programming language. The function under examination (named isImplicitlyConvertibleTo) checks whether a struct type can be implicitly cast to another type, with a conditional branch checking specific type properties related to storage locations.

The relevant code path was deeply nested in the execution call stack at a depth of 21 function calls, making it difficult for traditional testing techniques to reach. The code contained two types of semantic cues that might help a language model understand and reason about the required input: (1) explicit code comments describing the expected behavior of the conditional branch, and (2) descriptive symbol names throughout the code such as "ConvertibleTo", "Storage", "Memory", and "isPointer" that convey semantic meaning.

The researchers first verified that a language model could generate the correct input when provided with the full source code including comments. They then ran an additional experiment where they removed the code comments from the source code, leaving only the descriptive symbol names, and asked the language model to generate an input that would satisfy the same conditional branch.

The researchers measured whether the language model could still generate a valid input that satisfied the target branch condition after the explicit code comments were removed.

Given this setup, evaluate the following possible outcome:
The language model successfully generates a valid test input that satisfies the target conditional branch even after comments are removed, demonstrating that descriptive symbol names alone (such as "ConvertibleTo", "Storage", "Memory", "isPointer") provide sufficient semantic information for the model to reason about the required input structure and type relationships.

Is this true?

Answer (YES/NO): YES